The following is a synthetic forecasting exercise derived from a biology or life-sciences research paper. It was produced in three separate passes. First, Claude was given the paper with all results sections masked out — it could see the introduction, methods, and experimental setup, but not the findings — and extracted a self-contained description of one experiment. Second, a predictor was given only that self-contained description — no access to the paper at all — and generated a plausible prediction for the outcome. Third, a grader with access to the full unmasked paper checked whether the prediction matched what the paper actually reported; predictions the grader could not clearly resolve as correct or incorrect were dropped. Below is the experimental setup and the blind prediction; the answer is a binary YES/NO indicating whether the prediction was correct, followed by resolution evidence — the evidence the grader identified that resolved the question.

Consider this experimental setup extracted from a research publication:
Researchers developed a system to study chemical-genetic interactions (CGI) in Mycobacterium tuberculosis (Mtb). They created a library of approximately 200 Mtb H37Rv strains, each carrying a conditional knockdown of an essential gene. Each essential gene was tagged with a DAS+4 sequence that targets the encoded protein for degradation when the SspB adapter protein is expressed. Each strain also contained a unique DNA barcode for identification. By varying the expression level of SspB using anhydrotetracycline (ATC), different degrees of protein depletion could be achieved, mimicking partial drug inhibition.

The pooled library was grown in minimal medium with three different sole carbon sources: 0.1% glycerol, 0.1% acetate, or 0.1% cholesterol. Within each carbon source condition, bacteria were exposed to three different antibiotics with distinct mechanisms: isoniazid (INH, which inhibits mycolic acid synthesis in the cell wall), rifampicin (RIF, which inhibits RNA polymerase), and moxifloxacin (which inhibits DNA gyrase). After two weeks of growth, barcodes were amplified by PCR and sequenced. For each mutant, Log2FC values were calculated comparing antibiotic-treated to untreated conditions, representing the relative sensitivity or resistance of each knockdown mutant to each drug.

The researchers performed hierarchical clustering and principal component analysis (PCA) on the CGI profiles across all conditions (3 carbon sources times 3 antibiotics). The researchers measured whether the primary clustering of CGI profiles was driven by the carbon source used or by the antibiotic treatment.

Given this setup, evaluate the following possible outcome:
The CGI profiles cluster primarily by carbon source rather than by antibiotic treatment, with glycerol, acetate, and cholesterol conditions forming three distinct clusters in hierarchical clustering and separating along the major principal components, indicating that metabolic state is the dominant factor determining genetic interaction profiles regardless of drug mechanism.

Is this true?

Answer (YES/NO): NO